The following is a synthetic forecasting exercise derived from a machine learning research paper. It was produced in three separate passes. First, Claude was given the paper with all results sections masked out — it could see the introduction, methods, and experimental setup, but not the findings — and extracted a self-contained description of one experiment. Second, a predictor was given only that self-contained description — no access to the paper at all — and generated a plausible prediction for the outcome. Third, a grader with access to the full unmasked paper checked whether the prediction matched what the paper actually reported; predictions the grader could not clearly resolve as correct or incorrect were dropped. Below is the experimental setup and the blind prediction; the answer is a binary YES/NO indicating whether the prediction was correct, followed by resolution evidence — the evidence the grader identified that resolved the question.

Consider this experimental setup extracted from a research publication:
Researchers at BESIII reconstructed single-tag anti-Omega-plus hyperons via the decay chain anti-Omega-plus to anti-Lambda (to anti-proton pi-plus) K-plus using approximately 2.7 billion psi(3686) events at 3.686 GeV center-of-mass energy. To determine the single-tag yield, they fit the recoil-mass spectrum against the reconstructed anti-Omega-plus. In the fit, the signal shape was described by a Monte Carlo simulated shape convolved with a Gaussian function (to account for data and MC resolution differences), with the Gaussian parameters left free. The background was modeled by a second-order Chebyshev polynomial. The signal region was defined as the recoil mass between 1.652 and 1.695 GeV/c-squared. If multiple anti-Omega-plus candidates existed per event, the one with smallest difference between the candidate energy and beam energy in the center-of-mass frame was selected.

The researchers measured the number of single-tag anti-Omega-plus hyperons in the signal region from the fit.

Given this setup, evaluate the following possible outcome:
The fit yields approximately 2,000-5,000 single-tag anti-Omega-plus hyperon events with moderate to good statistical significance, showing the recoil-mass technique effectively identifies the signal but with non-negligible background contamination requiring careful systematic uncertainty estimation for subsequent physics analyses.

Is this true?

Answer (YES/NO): NO